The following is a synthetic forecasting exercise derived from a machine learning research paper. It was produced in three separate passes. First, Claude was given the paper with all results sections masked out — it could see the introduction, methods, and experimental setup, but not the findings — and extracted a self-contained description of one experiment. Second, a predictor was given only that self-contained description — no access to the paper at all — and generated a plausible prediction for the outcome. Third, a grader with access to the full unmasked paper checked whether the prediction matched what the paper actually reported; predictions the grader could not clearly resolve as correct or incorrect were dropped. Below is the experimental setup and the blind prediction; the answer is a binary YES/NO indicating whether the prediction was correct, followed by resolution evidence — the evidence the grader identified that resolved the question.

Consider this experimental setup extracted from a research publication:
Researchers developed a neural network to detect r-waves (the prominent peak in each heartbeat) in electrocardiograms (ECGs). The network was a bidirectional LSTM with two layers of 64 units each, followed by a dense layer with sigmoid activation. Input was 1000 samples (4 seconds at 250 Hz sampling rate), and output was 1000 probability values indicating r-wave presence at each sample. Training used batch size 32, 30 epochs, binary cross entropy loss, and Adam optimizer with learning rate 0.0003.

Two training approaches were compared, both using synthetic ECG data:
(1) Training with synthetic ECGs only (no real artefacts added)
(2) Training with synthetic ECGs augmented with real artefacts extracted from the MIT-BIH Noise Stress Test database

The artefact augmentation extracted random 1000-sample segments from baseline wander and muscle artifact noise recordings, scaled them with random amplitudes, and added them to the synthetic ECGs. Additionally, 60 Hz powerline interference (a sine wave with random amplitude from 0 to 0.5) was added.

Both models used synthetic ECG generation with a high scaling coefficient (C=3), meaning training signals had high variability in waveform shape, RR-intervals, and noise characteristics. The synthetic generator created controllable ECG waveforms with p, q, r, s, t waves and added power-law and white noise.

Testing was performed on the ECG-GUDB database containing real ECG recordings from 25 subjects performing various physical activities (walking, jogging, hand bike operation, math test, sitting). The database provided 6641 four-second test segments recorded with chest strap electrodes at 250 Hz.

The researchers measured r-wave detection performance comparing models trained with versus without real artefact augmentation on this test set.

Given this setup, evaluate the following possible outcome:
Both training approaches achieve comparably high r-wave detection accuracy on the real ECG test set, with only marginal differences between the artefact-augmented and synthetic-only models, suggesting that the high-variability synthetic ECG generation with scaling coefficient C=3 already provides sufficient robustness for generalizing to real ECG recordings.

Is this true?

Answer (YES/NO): YES